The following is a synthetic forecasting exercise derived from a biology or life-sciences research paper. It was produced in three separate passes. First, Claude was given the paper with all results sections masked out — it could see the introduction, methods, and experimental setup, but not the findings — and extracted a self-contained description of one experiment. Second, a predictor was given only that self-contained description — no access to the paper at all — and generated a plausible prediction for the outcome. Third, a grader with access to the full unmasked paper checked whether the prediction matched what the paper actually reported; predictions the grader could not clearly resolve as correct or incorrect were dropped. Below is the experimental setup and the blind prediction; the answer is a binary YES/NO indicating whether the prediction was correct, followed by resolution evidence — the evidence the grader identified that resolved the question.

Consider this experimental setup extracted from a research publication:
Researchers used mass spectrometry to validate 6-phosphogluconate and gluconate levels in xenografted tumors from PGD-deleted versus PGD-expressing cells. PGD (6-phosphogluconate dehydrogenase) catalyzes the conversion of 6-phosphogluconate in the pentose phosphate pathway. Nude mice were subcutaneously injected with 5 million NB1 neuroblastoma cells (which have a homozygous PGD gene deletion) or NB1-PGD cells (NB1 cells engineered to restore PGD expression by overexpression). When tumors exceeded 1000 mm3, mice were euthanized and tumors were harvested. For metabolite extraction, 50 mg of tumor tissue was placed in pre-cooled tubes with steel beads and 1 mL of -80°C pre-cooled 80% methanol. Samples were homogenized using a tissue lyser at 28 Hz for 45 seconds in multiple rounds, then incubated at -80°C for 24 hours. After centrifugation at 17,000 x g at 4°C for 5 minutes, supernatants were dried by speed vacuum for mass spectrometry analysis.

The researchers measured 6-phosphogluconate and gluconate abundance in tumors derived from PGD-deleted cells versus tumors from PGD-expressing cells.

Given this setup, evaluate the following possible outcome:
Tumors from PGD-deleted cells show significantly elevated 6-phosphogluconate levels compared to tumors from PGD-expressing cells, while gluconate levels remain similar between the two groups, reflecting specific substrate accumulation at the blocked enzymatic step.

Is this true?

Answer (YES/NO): NO